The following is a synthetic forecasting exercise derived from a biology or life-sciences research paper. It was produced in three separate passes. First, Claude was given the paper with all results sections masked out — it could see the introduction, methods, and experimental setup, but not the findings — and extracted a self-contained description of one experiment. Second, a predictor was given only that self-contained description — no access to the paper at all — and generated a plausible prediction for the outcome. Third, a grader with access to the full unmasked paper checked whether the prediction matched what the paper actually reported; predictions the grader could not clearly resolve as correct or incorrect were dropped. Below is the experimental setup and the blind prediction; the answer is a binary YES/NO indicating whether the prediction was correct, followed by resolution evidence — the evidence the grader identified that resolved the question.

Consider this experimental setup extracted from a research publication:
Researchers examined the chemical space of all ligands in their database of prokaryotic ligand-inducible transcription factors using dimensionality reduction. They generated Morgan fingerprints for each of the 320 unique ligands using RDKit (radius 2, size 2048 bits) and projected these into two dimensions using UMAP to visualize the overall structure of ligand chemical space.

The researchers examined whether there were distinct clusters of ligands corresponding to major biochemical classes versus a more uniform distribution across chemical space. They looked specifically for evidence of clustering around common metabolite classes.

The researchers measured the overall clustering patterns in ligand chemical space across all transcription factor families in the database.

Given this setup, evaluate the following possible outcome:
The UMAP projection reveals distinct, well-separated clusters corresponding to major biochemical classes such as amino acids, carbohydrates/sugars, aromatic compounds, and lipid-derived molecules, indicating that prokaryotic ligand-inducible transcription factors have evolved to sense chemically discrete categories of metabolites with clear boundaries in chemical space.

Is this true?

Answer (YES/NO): NO